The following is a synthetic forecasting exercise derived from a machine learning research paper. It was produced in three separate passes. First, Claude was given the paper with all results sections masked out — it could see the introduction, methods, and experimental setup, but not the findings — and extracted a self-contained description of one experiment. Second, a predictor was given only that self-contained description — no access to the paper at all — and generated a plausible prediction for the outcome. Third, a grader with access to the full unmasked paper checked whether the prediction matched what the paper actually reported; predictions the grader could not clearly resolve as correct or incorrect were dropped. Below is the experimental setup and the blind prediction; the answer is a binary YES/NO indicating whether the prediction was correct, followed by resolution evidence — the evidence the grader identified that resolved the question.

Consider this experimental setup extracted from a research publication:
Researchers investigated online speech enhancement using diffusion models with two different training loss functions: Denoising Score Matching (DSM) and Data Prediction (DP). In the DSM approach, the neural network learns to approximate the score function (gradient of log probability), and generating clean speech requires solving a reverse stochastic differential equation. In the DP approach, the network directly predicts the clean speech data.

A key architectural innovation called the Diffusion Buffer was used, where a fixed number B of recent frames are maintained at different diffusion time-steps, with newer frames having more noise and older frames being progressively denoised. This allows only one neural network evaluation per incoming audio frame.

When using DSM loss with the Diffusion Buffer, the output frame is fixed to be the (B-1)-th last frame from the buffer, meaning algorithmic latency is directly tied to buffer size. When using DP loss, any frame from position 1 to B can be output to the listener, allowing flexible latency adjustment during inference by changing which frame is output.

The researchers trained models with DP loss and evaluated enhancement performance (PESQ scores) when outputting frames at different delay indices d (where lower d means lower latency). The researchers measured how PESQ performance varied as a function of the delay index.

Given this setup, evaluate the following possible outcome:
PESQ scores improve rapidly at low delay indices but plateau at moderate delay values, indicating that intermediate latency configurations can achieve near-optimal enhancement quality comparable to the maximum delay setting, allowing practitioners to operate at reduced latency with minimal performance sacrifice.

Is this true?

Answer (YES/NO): YES